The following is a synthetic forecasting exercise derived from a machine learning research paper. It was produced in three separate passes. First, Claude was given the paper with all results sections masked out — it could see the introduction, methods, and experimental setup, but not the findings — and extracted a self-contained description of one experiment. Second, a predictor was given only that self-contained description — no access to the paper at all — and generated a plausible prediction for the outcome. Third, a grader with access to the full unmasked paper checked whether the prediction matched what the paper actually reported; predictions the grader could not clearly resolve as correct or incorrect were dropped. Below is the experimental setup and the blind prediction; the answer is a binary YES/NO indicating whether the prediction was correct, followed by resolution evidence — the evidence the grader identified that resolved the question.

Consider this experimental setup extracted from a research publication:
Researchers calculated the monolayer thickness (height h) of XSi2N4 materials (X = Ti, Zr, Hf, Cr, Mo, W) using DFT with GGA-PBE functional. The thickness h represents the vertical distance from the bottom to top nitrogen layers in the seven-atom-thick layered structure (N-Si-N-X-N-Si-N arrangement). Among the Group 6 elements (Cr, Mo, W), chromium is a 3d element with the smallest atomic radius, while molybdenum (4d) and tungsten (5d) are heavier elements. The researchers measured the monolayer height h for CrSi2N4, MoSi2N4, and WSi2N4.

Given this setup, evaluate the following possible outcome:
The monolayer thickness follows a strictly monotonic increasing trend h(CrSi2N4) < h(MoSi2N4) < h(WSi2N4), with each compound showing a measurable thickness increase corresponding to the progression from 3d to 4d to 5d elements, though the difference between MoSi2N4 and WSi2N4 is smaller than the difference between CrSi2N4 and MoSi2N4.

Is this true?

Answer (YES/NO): NO